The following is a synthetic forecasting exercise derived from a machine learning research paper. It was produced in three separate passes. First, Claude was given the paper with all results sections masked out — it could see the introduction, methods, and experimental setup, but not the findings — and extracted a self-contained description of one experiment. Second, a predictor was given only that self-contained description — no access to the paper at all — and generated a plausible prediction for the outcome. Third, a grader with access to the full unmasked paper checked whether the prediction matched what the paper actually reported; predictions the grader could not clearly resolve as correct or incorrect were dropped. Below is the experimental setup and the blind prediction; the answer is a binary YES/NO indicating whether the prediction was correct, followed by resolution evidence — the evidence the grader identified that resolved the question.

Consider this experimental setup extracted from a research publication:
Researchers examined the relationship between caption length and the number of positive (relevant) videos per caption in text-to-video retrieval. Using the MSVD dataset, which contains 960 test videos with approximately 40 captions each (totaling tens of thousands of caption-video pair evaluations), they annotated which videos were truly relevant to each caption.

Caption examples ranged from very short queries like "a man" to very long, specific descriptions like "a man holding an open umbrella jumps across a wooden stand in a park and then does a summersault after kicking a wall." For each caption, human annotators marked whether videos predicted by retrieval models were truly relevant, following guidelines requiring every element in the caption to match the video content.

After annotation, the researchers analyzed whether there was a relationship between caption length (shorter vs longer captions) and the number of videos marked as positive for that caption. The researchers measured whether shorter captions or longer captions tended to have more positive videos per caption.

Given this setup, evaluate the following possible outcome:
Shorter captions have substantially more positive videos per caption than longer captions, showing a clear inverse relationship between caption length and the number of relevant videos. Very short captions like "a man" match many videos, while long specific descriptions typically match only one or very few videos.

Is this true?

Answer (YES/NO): YES